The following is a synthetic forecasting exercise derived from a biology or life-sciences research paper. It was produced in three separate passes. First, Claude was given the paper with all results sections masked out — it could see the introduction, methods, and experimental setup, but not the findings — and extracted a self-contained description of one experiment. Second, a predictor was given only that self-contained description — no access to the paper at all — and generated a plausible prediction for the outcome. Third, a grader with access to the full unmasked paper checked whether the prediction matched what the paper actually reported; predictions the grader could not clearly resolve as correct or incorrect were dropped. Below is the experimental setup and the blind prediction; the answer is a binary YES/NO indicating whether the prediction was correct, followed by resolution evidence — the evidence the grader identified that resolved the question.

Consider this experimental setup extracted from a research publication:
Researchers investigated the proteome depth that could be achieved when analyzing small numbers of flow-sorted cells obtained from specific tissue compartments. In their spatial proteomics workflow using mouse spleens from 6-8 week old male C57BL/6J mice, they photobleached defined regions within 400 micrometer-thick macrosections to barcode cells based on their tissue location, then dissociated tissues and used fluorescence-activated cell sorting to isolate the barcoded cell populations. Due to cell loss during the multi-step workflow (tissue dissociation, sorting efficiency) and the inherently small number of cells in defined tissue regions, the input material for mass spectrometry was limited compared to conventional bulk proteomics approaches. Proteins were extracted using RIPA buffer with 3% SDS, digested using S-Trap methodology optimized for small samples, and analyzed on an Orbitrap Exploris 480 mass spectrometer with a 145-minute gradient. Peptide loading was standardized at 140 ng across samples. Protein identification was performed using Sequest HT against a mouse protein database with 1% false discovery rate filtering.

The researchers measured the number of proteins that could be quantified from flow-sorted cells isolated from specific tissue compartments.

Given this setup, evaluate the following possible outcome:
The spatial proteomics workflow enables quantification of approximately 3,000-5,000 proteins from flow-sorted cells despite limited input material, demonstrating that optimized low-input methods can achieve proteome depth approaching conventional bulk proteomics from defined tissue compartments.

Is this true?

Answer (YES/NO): YES